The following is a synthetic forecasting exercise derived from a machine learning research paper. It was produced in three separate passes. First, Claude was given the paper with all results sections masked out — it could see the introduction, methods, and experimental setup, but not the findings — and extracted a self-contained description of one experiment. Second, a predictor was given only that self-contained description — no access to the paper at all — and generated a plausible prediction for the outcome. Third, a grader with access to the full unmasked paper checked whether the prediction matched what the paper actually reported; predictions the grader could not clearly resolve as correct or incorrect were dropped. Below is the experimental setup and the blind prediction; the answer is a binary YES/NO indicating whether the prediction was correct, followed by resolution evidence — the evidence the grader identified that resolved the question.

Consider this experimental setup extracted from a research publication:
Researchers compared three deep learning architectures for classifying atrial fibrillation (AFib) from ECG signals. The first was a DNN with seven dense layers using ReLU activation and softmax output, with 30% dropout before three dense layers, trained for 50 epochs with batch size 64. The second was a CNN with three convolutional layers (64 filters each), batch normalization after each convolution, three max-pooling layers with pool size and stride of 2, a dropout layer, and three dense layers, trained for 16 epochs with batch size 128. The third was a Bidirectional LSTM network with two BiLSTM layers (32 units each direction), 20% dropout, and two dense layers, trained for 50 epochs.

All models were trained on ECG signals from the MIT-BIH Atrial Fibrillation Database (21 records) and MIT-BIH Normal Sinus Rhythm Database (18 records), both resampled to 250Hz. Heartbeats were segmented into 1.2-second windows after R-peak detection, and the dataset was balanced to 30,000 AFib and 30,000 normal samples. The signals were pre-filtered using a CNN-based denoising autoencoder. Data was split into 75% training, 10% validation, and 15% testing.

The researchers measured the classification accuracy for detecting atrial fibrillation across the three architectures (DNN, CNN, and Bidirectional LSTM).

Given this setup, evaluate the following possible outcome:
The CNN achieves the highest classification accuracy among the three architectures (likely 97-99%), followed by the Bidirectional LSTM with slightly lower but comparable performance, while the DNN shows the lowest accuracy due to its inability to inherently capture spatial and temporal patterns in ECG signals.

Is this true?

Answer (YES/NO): NO